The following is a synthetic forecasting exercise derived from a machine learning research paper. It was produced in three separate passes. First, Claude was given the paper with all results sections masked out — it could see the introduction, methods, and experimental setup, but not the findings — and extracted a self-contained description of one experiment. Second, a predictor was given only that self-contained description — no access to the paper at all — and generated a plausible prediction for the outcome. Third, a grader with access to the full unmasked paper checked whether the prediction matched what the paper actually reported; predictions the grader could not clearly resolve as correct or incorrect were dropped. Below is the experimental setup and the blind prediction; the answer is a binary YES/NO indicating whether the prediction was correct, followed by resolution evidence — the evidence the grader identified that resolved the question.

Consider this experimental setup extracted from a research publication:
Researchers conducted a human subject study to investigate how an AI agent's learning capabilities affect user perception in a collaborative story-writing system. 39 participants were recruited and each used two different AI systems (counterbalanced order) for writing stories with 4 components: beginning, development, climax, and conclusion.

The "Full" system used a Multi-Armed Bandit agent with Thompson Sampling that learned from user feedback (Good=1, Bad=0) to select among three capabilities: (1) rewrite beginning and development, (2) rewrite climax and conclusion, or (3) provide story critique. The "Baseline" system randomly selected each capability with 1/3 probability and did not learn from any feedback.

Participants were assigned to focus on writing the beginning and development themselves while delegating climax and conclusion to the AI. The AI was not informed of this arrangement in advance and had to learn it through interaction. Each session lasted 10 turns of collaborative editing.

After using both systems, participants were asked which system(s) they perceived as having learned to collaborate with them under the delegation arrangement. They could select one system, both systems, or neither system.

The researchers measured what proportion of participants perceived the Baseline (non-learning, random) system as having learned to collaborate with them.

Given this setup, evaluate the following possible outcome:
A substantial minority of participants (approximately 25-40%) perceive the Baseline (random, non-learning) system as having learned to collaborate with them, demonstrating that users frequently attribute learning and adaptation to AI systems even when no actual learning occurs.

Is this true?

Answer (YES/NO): NO